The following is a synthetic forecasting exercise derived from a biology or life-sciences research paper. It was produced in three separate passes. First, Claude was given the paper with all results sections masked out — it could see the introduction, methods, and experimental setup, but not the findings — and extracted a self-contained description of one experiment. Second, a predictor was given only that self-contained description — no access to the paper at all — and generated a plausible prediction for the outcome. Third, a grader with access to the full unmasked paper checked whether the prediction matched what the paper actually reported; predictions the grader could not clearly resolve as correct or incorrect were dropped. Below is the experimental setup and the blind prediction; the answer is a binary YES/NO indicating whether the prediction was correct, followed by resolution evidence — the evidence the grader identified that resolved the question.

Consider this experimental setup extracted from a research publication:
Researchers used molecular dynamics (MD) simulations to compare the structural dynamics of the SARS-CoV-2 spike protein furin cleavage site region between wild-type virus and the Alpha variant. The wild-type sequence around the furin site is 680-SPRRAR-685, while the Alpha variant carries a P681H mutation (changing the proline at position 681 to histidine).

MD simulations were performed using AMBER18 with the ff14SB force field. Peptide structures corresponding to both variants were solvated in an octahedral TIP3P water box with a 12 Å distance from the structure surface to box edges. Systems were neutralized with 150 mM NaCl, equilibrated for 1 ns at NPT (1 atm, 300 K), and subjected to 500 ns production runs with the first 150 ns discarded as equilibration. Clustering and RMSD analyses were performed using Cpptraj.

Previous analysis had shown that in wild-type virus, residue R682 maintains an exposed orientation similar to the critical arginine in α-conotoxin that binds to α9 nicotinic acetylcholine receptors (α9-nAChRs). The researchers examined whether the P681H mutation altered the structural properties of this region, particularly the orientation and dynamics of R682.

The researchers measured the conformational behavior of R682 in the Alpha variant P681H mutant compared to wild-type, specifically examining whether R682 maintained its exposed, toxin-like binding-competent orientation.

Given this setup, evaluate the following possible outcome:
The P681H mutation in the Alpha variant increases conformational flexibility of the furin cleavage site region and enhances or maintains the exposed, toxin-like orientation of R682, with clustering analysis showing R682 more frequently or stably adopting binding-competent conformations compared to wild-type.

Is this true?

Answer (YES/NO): NO